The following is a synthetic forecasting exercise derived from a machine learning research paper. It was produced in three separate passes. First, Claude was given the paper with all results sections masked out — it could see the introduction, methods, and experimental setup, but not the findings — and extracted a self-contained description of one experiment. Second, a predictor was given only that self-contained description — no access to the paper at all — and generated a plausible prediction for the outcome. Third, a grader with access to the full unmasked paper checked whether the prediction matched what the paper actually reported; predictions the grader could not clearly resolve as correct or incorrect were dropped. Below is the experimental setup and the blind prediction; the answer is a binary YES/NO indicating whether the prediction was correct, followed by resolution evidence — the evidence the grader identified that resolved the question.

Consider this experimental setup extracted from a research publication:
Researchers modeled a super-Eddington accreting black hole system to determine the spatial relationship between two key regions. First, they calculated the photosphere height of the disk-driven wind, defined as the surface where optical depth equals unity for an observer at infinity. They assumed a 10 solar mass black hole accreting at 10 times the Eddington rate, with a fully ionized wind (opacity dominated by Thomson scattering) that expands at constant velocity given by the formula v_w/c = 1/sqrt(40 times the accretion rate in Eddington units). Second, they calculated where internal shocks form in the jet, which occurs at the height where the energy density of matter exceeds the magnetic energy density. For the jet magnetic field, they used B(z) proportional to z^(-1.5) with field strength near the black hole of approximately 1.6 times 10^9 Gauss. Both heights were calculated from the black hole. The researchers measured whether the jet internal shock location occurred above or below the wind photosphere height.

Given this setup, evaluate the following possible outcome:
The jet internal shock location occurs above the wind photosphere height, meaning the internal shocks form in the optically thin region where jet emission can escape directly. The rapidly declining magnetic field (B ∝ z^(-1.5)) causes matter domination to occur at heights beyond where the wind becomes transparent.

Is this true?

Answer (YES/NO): YES